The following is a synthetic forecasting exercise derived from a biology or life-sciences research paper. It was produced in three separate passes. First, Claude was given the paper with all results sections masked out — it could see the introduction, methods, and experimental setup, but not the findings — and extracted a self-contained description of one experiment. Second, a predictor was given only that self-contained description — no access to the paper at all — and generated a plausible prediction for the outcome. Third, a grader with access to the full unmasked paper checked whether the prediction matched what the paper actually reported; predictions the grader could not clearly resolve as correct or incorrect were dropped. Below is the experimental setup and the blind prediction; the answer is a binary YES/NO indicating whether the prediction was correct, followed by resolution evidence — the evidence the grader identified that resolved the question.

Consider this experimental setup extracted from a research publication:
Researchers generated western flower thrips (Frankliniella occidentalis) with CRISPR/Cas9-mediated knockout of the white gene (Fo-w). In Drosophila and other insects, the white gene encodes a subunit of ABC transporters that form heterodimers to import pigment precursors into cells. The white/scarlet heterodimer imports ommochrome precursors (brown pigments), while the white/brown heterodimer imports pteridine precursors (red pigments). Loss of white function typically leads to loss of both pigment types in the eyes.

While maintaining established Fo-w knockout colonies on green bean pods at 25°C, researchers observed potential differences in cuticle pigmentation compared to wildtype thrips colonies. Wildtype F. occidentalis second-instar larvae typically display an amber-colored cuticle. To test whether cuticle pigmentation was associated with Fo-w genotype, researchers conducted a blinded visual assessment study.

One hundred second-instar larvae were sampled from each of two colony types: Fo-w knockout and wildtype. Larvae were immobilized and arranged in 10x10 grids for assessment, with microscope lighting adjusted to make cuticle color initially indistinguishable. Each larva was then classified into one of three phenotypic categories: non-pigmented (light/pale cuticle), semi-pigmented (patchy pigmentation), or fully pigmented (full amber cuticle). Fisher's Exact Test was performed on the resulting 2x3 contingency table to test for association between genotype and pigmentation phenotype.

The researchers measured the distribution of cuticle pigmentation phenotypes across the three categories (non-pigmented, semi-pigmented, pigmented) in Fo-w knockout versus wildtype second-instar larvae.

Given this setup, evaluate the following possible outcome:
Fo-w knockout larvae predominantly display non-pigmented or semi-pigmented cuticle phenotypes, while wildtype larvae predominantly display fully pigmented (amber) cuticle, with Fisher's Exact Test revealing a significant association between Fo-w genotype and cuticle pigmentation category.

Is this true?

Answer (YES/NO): NO